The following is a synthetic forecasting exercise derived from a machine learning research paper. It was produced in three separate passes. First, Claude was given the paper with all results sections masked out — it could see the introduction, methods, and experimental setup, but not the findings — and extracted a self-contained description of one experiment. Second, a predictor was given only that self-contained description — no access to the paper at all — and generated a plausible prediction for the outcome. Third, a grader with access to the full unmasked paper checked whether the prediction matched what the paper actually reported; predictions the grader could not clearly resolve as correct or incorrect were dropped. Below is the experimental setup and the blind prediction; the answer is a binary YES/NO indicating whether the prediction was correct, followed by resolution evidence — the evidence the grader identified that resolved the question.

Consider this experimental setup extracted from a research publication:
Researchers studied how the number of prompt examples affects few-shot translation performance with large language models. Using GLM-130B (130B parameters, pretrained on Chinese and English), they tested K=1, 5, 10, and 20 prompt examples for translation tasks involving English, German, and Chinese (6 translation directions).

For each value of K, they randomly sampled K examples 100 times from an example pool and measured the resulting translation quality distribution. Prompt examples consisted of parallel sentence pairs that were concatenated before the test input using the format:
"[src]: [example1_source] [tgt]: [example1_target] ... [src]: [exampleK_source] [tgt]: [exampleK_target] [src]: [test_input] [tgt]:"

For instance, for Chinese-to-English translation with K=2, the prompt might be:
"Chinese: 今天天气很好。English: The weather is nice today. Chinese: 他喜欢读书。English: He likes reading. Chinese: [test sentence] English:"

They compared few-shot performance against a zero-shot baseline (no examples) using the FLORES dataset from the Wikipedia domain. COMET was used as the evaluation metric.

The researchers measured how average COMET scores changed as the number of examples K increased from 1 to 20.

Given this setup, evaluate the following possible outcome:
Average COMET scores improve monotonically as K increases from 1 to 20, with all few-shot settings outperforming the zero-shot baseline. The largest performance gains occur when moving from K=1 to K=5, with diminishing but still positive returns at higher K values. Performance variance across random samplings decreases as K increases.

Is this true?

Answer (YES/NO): NO